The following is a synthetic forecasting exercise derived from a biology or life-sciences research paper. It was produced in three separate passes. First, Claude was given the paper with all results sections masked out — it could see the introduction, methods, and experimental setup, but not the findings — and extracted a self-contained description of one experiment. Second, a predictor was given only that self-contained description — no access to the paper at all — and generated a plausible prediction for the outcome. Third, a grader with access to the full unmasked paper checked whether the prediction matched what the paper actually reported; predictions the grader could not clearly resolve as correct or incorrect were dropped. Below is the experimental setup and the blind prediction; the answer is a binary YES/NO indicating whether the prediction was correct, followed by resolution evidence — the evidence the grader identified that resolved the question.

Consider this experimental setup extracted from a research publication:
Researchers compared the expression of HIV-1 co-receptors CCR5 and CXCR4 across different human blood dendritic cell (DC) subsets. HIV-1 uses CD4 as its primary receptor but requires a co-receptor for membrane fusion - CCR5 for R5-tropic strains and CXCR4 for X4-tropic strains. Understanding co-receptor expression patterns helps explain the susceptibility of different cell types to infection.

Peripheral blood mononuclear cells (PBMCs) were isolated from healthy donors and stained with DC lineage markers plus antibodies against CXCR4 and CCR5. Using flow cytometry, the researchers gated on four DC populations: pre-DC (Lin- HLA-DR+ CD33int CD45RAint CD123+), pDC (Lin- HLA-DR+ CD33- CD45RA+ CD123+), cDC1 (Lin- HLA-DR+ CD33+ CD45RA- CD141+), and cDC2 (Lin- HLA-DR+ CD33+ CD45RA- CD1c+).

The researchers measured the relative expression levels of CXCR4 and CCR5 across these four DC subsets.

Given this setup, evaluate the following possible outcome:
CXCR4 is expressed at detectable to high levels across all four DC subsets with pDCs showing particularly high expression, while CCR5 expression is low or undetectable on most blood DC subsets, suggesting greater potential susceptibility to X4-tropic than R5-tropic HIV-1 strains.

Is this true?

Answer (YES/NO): NO